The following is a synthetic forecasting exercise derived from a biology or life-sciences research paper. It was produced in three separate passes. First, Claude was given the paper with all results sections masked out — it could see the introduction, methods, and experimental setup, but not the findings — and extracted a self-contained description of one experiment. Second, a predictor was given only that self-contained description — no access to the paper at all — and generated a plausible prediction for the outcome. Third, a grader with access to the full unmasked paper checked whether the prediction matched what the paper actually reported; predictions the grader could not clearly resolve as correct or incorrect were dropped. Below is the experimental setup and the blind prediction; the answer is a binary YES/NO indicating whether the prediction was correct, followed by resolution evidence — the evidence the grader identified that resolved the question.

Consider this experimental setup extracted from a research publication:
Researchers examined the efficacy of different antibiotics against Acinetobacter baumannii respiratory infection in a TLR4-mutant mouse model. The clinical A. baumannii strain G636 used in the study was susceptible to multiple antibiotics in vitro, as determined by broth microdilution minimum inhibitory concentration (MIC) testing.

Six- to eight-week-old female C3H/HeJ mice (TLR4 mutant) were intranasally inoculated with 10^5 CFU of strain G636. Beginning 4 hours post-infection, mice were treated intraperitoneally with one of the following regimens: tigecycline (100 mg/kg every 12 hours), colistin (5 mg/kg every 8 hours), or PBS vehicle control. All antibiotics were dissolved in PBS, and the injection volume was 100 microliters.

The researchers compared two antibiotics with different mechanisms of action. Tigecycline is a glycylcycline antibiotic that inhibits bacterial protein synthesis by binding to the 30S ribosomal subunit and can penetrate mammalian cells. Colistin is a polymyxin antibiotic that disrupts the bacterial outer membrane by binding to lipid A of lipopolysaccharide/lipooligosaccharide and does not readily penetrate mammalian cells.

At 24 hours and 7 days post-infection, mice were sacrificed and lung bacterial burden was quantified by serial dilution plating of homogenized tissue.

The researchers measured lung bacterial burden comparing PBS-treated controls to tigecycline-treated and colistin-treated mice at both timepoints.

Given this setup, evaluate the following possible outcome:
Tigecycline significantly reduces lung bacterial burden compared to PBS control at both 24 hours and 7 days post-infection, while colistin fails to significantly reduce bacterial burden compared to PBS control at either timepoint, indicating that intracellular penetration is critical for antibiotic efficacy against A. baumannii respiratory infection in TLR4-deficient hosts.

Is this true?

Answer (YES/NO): NO